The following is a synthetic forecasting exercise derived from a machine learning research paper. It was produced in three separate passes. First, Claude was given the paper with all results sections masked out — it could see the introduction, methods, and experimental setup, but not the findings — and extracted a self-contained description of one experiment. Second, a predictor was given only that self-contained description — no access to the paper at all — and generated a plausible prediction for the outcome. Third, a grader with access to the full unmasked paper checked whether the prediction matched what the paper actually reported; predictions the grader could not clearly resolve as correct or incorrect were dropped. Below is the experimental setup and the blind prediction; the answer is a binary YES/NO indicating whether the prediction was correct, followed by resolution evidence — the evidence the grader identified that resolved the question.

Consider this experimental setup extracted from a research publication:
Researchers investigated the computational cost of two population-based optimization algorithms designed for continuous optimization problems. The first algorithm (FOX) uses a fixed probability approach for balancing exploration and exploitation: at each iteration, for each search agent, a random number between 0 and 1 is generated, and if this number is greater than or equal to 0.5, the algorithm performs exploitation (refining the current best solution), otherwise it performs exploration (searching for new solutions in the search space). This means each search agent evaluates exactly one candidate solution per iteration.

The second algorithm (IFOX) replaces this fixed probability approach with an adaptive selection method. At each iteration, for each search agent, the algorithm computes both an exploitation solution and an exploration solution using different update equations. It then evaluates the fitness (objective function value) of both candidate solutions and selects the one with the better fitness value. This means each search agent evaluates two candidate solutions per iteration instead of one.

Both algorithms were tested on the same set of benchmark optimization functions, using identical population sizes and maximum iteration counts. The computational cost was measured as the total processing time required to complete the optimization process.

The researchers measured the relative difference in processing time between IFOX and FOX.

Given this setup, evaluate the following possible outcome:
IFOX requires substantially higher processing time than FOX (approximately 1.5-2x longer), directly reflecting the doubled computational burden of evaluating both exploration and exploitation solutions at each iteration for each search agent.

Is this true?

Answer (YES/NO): NO